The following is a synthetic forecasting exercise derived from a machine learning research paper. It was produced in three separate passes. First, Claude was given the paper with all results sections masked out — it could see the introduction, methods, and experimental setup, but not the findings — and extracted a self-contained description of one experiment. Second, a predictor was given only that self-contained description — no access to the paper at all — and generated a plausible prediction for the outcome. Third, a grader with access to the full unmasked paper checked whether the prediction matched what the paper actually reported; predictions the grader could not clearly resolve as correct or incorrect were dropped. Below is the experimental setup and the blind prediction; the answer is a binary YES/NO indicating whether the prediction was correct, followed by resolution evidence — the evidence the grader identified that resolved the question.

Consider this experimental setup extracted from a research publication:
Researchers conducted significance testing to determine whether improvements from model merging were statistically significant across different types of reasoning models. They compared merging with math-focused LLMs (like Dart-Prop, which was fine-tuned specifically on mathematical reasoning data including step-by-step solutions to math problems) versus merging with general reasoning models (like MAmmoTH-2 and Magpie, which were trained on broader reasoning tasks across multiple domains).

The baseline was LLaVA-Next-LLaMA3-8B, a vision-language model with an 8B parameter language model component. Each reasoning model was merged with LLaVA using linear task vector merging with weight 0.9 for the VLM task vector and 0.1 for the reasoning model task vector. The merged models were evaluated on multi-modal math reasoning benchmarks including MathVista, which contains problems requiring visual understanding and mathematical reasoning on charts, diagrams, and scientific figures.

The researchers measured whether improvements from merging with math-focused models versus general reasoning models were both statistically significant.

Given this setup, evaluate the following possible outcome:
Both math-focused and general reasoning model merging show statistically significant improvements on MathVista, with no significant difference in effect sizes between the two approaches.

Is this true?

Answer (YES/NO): NO